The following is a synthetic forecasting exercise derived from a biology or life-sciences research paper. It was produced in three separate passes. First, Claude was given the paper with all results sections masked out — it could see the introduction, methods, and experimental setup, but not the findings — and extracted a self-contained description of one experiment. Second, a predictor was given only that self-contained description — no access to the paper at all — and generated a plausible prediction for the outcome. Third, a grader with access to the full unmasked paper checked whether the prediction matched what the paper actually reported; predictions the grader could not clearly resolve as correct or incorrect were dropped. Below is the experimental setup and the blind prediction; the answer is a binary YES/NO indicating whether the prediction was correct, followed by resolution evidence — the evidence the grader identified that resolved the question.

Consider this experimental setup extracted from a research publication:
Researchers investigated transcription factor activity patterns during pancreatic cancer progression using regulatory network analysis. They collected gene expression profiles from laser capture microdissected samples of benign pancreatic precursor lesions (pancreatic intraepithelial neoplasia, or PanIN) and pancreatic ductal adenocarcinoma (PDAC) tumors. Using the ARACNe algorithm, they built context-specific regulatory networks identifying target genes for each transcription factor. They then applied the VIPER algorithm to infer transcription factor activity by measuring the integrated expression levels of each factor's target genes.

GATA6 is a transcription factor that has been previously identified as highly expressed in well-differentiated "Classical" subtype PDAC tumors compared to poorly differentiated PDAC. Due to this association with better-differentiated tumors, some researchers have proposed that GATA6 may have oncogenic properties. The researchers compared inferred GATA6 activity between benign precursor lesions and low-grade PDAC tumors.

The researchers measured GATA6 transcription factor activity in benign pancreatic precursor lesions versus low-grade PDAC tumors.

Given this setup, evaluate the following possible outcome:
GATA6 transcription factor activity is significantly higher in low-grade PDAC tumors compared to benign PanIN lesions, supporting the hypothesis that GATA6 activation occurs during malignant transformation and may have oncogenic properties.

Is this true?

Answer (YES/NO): NO